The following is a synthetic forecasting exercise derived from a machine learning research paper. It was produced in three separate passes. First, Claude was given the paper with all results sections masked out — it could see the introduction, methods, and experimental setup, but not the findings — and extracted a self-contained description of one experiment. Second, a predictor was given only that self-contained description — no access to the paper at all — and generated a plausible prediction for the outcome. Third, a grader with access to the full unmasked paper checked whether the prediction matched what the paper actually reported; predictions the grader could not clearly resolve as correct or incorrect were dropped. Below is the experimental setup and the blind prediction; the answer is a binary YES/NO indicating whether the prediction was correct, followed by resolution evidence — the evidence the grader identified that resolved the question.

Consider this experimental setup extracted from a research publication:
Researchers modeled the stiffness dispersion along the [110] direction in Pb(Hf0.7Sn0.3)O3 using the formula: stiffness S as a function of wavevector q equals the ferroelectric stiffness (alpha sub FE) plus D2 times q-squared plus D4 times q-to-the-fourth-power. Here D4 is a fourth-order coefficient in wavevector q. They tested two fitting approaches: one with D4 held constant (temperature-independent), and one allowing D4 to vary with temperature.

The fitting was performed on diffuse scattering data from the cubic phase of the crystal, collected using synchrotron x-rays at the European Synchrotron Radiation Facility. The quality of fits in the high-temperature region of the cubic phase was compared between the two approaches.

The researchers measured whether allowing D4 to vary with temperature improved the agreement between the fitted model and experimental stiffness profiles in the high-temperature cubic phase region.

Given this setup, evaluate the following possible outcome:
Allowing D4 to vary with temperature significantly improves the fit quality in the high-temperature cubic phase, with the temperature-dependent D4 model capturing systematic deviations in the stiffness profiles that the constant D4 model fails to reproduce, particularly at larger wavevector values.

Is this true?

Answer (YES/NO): NO